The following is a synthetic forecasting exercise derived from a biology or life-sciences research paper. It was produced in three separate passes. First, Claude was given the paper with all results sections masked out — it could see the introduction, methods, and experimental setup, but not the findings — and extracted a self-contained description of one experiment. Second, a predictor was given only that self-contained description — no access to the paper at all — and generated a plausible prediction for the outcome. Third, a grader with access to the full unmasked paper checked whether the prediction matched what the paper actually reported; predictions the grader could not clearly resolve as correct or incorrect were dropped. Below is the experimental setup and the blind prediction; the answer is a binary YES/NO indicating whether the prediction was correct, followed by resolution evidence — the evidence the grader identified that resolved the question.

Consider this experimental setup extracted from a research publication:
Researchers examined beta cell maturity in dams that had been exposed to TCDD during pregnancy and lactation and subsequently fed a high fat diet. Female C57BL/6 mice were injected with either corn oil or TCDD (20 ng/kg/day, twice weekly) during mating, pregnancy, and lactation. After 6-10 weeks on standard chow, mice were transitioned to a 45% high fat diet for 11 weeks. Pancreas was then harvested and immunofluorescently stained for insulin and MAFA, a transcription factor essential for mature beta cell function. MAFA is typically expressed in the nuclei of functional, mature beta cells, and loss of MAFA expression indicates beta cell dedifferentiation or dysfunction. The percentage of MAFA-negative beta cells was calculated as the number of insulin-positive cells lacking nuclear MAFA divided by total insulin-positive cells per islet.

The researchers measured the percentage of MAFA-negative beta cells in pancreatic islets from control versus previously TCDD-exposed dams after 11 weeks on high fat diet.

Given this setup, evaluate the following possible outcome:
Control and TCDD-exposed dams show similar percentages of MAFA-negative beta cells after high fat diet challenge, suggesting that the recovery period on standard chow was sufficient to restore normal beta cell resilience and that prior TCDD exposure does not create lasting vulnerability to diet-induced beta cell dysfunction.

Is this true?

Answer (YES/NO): NO